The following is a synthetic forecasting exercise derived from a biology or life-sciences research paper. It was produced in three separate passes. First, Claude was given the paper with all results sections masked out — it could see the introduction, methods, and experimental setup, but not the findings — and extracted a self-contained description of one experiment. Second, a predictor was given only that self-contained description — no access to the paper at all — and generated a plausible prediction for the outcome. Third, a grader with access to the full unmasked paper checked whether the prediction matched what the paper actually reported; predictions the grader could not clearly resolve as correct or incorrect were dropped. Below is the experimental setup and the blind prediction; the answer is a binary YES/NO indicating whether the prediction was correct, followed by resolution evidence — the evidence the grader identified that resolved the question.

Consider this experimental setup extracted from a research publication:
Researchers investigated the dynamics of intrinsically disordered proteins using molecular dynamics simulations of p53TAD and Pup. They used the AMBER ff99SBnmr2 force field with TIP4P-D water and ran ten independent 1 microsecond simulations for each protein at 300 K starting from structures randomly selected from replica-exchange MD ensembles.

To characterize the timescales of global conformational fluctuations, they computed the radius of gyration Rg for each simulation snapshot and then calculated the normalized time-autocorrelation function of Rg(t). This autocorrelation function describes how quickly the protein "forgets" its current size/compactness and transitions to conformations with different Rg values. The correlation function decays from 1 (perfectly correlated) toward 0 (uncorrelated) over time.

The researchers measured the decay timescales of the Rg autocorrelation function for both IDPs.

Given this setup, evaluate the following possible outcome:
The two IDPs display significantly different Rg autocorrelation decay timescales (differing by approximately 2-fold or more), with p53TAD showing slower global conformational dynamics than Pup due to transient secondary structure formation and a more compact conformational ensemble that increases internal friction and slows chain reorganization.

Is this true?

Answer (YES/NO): NO